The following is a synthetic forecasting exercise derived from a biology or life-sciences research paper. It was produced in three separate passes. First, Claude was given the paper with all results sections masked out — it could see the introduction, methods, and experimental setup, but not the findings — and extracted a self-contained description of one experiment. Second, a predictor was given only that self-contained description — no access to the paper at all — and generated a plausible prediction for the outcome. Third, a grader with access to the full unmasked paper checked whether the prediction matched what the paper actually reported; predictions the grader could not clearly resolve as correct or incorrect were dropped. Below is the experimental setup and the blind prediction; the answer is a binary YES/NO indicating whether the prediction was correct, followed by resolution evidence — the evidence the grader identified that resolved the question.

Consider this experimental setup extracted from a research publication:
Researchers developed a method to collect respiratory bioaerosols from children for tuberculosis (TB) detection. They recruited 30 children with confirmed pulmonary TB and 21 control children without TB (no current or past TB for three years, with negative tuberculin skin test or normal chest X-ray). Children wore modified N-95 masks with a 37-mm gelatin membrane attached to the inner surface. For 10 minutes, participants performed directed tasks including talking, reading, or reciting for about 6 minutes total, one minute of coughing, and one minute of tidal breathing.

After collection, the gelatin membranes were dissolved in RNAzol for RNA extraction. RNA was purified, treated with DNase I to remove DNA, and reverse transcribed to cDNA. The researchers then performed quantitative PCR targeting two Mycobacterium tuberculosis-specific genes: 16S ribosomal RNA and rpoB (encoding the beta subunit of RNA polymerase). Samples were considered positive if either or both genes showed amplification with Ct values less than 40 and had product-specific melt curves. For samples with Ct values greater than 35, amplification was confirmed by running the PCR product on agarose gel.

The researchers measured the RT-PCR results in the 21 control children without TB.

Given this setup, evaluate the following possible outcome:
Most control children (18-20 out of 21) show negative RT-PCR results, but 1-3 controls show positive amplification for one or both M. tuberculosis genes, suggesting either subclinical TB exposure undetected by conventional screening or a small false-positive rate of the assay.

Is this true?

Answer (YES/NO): NO